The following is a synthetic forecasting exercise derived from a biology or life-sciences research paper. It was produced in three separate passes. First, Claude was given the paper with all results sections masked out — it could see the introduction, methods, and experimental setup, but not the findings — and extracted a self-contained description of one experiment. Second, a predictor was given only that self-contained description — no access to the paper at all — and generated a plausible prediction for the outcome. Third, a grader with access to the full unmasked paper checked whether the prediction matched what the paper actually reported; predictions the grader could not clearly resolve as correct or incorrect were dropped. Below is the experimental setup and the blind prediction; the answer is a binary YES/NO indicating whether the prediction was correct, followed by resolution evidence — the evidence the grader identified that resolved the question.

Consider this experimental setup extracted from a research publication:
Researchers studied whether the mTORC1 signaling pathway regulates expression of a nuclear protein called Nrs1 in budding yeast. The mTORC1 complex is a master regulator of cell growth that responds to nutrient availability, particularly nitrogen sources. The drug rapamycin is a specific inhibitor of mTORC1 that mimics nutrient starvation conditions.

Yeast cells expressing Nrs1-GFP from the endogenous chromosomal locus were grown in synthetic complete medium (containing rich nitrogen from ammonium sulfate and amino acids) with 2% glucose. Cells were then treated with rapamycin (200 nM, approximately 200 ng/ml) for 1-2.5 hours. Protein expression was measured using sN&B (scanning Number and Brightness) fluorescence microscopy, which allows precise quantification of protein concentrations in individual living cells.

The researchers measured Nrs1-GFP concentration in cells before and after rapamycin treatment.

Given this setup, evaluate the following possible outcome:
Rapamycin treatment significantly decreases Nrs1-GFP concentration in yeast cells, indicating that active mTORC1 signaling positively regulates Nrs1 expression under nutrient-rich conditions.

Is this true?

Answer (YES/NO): NO